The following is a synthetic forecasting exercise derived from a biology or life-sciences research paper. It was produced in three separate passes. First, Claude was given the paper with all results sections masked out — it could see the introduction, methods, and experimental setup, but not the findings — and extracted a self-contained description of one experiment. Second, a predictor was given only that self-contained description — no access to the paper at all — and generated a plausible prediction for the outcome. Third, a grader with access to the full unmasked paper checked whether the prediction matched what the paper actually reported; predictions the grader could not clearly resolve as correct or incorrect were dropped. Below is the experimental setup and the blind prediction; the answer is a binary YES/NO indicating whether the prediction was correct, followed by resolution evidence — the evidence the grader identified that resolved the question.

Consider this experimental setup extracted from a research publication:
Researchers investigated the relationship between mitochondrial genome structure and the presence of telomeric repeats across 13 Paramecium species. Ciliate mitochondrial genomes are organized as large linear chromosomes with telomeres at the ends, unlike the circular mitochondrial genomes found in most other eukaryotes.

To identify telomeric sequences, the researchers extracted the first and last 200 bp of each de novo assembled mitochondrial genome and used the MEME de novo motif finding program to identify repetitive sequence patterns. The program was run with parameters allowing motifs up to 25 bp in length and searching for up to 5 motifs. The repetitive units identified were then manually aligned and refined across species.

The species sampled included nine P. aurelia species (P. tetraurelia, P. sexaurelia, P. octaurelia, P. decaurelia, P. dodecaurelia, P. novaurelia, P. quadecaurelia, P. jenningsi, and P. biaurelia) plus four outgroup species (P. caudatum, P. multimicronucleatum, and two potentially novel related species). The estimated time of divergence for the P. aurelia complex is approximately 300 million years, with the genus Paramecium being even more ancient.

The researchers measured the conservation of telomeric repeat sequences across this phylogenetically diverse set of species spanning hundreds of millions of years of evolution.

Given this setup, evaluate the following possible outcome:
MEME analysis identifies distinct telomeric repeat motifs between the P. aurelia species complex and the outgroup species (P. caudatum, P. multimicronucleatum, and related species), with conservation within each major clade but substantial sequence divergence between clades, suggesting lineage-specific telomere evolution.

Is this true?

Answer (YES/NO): NO